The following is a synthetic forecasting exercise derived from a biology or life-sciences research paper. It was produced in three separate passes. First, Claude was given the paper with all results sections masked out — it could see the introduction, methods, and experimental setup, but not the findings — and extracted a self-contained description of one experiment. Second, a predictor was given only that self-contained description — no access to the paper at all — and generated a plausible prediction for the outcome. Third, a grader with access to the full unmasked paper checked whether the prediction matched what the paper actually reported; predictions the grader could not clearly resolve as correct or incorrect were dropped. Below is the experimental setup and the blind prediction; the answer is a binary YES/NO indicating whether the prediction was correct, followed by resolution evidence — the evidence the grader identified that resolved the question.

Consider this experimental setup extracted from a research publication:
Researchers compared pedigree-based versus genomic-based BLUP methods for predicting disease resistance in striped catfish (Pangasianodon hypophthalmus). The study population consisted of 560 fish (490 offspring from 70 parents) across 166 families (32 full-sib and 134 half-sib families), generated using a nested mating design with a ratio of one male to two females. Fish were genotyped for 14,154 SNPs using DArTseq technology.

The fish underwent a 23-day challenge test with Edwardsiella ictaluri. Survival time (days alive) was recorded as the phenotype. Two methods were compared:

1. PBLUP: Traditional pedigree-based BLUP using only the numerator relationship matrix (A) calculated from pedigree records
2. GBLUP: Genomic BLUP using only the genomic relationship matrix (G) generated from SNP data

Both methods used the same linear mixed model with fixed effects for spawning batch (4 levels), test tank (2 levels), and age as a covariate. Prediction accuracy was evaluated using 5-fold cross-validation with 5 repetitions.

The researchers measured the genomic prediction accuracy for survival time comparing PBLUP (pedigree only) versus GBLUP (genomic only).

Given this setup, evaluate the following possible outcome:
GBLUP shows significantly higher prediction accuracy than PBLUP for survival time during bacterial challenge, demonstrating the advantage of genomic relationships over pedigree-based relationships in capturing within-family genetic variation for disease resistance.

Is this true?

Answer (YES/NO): NO